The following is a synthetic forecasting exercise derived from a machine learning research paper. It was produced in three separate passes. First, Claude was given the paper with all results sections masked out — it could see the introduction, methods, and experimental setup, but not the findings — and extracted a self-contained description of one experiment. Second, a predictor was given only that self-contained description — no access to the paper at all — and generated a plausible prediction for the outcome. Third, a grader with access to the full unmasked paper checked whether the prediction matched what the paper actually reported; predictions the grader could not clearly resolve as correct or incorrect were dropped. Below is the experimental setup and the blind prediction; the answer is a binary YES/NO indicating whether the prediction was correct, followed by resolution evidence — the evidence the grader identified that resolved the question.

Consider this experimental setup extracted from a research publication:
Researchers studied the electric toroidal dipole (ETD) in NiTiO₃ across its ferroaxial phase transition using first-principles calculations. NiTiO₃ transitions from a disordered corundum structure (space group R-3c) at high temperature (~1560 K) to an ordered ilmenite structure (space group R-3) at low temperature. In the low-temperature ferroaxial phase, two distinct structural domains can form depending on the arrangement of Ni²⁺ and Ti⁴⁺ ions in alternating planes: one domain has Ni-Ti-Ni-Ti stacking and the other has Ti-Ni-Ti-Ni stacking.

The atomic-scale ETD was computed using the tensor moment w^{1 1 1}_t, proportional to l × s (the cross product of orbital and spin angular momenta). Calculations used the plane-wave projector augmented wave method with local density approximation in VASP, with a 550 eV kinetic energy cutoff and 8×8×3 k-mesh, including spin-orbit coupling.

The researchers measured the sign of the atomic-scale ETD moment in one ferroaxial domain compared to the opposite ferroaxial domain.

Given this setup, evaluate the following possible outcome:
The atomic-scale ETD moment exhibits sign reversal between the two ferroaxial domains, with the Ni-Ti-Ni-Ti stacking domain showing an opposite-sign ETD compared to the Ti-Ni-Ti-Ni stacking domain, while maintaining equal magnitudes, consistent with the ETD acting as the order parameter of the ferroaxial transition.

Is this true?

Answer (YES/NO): YES